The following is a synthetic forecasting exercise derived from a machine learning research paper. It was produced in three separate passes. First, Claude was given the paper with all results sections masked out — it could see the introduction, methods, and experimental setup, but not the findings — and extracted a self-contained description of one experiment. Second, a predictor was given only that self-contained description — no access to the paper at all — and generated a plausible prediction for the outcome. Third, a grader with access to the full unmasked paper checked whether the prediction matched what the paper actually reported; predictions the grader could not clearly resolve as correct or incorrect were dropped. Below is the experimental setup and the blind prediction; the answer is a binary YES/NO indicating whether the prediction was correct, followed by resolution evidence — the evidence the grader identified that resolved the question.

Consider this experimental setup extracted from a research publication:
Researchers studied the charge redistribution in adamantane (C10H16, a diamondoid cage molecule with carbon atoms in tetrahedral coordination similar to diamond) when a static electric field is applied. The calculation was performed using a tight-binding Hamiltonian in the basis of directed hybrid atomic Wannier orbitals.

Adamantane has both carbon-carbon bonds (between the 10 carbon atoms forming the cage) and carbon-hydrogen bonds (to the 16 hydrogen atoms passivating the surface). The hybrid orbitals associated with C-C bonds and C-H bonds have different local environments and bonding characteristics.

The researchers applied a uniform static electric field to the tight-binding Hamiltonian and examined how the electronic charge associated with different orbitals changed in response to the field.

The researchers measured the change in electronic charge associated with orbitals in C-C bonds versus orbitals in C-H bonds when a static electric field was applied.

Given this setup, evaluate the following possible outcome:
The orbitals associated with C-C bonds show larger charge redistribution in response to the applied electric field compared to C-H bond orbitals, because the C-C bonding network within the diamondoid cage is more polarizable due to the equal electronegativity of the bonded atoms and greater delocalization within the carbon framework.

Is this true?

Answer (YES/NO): NO